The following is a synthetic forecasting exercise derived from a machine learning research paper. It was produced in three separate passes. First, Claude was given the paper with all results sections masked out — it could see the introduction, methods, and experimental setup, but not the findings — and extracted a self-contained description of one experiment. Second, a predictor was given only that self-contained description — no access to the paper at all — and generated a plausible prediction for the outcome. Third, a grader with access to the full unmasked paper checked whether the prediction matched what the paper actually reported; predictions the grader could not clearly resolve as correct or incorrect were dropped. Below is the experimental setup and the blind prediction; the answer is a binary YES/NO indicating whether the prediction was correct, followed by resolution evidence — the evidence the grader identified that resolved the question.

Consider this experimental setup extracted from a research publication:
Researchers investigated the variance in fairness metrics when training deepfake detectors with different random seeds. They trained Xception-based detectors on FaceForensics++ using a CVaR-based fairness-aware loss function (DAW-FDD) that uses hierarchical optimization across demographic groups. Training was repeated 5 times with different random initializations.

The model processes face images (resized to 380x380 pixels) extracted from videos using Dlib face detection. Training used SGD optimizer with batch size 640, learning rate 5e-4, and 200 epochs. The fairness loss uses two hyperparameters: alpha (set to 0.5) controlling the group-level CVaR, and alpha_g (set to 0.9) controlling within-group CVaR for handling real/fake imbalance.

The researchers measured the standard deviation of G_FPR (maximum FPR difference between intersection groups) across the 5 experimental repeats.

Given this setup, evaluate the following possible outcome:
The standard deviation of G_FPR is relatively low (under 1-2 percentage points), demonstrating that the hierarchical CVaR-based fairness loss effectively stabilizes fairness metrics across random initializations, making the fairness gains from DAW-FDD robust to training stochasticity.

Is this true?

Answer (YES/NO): NO